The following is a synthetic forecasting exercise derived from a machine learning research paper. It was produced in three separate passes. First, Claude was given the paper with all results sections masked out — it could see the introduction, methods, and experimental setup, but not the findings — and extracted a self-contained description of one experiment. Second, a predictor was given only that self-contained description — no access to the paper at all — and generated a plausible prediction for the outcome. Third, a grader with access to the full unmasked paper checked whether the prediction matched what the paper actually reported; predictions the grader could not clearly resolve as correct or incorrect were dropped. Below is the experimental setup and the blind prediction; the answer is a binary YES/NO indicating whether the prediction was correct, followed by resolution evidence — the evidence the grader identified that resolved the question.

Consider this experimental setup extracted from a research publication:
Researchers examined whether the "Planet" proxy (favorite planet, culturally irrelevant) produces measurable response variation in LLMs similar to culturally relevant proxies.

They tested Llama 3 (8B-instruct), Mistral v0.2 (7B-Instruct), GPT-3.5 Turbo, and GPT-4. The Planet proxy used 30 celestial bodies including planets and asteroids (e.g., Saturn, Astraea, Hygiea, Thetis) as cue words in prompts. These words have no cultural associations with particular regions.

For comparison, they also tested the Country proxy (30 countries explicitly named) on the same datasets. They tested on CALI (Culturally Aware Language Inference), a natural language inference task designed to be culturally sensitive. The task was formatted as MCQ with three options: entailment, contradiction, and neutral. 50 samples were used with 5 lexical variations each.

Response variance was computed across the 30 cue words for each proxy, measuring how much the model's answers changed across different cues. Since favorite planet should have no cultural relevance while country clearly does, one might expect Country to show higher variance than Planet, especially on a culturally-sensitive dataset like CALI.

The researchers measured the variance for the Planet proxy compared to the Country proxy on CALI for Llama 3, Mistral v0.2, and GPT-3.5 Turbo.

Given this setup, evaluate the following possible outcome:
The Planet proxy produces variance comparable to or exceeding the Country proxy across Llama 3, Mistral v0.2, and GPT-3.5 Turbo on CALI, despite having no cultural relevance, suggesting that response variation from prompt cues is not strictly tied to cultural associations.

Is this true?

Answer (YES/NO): YES